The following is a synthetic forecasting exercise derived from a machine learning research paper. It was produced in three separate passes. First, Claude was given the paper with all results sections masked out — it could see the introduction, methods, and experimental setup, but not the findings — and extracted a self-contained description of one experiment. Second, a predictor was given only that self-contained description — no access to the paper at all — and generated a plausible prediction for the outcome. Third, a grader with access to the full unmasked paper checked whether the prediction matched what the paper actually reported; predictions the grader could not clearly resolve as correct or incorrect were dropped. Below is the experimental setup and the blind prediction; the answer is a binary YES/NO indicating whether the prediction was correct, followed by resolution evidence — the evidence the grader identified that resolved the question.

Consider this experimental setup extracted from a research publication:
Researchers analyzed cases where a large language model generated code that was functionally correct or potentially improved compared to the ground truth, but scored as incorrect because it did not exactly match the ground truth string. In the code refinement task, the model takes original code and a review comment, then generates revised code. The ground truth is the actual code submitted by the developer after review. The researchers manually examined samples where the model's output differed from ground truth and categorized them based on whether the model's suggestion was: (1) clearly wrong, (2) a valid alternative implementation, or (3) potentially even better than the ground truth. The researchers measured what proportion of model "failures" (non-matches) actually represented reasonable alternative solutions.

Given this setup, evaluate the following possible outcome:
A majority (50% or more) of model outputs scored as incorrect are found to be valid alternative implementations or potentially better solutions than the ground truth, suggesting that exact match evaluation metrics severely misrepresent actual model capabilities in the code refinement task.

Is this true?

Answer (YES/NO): NO